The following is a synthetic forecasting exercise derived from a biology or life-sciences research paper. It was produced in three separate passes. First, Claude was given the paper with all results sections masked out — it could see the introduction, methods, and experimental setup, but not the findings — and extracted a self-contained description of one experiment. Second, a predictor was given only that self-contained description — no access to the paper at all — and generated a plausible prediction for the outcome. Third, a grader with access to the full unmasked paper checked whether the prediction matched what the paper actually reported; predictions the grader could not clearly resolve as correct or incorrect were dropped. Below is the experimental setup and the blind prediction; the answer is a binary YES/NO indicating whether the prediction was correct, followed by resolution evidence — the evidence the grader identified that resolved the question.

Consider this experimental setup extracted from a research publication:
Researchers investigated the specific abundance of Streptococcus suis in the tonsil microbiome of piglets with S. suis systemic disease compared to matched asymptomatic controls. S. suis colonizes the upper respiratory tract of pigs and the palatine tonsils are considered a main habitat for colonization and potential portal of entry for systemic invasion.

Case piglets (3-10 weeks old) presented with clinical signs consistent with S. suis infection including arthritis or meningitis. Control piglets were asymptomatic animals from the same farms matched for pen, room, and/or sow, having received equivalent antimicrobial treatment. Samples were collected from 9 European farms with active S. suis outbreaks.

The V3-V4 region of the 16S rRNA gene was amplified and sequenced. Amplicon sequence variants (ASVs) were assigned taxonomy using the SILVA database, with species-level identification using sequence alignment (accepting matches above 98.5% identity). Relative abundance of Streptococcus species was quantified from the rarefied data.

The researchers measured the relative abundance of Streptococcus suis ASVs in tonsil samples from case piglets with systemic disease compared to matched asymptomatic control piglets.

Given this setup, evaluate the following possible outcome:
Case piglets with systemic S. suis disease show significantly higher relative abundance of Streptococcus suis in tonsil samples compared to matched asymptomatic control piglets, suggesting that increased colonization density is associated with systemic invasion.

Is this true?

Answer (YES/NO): NO